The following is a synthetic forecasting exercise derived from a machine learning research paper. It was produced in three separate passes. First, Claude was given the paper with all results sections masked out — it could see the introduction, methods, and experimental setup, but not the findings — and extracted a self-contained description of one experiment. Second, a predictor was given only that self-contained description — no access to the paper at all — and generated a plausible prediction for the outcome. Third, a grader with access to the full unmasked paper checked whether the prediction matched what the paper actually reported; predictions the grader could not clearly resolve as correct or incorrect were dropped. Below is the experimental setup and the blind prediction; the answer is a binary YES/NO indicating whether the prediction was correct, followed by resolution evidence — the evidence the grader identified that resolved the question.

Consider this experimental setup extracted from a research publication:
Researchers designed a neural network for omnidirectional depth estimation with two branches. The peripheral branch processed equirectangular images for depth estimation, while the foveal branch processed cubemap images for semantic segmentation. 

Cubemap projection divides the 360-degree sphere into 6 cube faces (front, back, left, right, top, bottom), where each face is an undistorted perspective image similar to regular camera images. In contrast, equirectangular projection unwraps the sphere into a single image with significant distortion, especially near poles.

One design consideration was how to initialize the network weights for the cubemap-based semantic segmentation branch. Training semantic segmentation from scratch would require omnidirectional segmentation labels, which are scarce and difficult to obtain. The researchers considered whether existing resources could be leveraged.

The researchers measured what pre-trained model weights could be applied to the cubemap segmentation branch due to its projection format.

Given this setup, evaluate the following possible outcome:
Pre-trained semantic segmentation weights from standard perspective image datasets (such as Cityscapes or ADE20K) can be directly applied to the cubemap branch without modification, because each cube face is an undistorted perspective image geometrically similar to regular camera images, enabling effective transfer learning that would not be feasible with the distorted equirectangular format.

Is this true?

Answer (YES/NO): YES